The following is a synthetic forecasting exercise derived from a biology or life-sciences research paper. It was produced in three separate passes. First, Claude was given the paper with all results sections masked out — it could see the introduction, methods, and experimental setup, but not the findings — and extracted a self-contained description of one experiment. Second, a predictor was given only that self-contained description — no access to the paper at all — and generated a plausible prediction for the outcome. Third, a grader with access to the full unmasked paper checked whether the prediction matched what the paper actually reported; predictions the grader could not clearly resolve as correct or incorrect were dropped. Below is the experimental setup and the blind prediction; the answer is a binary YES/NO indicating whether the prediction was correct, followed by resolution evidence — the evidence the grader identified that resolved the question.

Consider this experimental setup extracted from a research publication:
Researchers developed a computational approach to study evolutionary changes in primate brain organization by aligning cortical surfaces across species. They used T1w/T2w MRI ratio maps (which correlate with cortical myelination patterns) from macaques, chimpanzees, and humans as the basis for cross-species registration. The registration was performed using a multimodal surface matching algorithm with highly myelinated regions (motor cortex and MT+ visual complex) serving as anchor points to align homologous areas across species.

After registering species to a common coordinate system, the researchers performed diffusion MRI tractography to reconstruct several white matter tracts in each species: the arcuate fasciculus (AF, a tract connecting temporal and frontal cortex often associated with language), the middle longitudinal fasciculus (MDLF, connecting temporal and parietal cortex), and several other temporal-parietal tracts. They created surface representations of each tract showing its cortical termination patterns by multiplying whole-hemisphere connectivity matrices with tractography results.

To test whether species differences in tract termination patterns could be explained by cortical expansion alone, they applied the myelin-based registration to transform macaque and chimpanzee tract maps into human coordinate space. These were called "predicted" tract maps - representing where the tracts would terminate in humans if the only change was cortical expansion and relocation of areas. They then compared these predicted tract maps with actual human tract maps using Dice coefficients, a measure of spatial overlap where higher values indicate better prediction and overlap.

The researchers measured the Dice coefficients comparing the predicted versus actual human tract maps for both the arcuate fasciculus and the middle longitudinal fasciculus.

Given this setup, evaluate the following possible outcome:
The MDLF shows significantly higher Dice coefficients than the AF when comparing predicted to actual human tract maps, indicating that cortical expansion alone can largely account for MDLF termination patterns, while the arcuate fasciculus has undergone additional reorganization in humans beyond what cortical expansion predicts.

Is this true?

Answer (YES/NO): YES